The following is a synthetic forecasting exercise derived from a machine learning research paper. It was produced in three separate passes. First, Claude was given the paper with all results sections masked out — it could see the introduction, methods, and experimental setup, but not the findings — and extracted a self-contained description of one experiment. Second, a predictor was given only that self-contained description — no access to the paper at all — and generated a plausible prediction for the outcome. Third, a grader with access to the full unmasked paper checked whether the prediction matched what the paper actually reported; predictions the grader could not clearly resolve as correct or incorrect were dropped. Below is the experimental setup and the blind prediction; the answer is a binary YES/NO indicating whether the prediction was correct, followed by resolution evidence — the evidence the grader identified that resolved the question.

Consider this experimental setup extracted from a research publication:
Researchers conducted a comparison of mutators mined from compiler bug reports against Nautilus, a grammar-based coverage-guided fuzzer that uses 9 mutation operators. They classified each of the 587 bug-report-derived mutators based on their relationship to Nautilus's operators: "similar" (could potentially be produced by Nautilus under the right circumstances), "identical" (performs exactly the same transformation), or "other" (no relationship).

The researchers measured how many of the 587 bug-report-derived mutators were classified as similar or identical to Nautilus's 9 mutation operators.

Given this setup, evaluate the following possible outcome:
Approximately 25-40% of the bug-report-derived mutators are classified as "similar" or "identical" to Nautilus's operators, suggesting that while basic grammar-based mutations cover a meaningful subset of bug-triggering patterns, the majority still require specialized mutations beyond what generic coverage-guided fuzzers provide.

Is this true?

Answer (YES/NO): NO